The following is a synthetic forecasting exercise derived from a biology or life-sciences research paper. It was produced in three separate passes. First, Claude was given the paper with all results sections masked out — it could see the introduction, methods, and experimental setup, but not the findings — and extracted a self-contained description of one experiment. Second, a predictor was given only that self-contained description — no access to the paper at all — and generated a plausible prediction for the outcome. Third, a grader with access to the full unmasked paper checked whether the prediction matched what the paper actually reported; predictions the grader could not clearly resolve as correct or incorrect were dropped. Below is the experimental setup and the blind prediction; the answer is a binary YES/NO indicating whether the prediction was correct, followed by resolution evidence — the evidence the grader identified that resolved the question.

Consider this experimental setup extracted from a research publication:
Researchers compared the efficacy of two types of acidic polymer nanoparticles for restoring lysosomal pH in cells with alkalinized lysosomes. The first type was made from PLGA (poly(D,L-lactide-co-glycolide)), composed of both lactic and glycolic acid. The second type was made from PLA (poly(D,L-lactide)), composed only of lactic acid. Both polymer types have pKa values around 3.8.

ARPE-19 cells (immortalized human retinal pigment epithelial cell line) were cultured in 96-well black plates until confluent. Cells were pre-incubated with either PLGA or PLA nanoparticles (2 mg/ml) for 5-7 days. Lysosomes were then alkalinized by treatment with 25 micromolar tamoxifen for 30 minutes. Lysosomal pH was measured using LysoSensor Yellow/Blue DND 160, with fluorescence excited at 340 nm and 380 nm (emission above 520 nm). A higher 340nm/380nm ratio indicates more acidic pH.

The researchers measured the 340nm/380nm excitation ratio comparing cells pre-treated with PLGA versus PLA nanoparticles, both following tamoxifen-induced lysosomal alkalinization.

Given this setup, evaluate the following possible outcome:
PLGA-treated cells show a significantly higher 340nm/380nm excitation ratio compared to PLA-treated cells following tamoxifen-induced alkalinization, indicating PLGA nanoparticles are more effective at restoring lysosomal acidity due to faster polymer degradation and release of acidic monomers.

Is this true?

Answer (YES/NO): NO